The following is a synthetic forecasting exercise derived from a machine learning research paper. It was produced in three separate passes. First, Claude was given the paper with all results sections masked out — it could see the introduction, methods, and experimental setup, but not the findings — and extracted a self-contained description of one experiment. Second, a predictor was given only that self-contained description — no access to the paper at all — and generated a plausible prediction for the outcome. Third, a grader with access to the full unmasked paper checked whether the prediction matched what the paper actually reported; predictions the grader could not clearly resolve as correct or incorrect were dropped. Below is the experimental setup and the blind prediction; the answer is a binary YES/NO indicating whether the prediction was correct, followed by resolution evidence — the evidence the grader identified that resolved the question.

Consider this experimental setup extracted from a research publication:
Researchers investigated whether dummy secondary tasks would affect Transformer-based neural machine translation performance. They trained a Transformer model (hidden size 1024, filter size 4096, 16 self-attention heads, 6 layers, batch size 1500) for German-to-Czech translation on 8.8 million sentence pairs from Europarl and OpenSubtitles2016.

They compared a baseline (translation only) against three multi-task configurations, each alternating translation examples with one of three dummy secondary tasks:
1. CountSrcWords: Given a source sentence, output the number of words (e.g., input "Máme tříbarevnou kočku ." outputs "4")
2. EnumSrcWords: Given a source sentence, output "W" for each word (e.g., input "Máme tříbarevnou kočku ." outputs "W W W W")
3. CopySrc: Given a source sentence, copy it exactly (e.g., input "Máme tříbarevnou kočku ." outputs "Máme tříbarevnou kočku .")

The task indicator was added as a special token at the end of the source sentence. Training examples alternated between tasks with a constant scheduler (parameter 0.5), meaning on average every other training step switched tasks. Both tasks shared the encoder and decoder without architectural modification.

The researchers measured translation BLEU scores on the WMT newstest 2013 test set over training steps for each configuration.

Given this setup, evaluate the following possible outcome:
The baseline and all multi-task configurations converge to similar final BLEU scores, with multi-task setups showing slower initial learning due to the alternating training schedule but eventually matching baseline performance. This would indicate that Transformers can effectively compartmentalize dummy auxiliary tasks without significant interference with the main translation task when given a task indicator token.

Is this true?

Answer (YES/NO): NO